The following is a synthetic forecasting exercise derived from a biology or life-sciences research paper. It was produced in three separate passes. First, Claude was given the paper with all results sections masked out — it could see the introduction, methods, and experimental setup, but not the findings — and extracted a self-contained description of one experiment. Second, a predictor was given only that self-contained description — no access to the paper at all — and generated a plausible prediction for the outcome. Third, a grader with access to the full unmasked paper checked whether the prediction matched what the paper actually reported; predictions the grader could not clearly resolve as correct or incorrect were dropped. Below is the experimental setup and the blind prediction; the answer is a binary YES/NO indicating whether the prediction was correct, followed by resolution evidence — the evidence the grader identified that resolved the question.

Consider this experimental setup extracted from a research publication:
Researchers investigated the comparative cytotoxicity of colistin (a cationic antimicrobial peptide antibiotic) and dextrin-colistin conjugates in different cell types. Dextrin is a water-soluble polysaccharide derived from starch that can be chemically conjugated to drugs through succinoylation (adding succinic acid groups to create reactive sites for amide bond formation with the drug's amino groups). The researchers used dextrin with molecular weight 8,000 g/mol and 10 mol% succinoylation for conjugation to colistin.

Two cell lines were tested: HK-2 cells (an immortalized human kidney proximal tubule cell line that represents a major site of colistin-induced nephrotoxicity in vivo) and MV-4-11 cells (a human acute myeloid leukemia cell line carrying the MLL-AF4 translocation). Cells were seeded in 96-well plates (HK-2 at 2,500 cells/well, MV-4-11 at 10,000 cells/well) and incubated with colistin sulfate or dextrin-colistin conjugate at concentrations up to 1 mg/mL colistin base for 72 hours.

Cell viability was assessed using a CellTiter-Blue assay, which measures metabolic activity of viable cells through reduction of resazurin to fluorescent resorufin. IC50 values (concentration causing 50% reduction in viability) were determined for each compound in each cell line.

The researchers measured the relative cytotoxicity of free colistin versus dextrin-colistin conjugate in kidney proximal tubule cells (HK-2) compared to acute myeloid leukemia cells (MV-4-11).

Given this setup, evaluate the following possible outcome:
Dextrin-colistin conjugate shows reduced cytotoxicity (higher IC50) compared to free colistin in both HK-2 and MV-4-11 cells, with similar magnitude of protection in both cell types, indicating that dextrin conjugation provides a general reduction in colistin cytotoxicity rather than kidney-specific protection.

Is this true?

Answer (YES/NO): NO